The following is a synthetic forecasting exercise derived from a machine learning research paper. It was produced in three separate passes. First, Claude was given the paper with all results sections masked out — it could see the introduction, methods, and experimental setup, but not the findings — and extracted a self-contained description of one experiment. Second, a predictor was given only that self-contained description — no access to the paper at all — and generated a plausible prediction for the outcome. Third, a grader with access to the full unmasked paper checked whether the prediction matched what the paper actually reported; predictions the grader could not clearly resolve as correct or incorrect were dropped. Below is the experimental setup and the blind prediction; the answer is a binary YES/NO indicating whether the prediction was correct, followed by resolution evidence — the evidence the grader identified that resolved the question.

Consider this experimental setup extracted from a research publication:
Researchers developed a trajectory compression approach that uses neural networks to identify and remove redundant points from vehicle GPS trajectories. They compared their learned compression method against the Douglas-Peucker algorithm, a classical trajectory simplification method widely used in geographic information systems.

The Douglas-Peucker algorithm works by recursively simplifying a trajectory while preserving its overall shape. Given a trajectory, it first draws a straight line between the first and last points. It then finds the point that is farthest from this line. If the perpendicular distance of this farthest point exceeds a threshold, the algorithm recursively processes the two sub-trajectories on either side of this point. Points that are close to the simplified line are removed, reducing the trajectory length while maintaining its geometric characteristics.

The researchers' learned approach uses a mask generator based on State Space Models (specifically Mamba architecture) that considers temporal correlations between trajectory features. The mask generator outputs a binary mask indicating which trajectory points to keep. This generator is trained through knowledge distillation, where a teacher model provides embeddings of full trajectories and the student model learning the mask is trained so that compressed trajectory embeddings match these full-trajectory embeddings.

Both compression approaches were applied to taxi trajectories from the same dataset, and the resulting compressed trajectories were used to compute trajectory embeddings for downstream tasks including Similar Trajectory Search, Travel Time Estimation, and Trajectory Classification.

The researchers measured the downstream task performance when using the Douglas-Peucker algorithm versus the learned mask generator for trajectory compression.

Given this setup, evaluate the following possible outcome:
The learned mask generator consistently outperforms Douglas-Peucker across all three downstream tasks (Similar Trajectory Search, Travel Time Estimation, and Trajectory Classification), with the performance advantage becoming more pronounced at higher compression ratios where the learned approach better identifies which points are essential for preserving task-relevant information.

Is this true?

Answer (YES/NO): NO